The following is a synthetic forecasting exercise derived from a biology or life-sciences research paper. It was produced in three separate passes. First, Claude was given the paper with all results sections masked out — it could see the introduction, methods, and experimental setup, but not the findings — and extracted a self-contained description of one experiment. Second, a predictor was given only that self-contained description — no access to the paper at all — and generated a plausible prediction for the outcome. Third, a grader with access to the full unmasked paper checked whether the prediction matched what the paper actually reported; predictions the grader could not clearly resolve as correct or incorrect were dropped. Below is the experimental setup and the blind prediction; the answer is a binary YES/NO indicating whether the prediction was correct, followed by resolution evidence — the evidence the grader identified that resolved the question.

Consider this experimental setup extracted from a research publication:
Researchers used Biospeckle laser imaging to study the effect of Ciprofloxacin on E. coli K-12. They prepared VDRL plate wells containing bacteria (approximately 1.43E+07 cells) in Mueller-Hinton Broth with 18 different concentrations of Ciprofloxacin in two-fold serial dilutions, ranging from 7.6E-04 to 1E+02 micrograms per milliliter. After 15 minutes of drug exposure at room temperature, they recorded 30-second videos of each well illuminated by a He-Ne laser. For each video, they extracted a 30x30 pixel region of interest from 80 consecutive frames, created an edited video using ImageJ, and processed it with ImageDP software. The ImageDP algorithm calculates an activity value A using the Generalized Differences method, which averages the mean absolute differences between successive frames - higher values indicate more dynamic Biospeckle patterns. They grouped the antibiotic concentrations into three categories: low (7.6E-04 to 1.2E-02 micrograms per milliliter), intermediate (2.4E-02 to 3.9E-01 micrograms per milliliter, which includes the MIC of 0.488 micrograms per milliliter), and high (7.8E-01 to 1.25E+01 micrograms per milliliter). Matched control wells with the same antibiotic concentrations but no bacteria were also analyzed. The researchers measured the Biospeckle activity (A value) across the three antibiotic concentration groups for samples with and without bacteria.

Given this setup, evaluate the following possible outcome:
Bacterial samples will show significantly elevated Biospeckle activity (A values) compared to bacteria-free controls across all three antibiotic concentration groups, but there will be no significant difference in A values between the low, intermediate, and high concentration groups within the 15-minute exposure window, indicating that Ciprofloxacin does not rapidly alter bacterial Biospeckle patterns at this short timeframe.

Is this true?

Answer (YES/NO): NO